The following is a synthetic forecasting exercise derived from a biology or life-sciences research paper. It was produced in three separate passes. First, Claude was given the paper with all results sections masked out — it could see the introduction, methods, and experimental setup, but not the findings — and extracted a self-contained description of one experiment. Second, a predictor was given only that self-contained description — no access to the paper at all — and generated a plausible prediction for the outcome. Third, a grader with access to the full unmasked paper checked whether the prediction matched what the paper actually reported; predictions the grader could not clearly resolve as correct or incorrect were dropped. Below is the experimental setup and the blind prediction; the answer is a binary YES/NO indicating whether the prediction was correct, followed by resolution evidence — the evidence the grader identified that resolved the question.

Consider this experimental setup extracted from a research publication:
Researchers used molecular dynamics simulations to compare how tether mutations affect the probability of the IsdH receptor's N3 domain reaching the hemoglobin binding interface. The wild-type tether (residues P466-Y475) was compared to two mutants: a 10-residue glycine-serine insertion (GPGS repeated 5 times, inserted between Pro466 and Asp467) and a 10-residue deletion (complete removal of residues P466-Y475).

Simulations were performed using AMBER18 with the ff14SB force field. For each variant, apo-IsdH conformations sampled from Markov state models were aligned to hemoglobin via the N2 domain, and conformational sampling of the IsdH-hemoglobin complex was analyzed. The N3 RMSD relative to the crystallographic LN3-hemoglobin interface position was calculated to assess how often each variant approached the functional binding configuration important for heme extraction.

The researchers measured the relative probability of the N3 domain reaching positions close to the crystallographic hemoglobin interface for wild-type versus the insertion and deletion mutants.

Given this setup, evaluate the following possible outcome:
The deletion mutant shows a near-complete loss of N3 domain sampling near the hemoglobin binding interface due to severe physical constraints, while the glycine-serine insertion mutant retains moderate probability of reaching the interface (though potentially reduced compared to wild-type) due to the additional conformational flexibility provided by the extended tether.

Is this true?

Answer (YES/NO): NO